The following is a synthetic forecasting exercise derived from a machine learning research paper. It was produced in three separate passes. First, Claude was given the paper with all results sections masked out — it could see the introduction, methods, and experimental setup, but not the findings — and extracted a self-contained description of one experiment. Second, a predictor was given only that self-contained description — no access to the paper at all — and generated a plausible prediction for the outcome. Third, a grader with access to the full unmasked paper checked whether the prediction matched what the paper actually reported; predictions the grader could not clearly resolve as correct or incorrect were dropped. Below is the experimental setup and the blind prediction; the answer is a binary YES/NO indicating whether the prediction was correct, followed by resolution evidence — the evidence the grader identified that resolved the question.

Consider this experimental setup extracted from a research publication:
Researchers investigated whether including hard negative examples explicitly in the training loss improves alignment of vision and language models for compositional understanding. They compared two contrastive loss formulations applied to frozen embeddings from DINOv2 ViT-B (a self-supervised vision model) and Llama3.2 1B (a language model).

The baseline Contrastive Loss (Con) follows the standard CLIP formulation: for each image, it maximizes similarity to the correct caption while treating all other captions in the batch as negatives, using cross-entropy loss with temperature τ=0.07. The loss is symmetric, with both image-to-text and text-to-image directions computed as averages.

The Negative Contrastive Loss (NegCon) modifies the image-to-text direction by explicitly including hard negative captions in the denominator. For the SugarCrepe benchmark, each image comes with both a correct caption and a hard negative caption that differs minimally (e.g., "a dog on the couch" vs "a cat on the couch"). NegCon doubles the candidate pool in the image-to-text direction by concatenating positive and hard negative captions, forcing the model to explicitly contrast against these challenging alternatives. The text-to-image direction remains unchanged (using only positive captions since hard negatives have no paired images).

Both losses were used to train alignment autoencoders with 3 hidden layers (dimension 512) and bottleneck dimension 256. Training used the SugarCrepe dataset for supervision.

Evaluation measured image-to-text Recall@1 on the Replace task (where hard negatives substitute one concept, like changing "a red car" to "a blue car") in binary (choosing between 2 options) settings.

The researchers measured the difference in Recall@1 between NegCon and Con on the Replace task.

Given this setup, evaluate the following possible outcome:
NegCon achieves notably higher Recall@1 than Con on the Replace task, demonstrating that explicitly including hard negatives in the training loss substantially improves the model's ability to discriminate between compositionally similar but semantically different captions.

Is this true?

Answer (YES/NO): YES